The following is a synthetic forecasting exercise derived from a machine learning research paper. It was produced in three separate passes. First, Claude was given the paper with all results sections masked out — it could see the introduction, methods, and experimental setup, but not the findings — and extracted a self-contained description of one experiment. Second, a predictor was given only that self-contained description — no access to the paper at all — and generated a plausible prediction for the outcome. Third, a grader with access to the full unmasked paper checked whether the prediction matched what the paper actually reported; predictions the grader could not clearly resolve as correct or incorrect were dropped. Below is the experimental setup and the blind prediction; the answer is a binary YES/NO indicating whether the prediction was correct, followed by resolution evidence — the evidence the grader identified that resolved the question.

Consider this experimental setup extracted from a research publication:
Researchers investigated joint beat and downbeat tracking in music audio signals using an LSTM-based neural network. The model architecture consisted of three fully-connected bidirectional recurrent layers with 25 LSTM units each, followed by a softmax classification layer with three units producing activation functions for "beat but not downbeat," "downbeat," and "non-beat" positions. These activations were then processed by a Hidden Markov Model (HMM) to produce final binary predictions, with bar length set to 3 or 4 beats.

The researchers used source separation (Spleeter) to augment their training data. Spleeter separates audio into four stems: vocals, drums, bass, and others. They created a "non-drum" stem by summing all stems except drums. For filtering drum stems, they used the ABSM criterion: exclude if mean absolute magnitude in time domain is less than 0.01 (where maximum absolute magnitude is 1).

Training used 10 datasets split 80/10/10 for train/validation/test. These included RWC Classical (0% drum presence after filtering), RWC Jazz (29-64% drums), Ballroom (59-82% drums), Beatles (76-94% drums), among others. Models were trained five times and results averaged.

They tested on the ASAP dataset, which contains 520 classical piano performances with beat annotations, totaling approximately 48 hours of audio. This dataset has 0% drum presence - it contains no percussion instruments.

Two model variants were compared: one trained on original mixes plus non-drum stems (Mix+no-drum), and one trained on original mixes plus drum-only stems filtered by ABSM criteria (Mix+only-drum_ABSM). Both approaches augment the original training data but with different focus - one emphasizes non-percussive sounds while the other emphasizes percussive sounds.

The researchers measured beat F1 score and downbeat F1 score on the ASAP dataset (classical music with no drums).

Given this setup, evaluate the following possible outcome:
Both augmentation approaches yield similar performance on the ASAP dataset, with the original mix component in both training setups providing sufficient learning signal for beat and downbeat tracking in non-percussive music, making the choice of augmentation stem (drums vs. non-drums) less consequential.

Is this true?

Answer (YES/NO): YES